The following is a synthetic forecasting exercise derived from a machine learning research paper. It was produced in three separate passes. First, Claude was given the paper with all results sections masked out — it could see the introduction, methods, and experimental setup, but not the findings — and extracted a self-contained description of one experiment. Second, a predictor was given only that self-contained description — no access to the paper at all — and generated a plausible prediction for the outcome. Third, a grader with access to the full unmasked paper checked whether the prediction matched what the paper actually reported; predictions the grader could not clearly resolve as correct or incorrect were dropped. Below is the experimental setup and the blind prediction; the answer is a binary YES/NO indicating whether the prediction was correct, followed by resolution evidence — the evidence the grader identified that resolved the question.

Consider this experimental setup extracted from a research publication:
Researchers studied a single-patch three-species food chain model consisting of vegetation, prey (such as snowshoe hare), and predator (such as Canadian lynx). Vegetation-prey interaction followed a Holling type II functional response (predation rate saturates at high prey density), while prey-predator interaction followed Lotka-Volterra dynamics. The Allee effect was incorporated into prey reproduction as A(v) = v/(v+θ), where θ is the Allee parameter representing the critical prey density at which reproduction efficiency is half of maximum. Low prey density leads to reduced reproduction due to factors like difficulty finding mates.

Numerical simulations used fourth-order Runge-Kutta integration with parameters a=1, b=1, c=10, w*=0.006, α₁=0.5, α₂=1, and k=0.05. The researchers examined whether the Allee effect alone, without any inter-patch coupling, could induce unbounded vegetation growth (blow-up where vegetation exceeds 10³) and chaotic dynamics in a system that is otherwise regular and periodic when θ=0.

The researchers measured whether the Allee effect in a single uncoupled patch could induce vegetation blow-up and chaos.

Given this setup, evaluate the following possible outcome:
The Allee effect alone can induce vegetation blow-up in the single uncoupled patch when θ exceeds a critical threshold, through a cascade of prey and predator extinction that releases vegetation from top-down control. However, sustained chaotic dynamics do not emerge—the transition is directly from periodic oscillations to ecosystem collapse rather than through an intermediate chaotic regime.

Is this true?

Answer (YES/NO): NO